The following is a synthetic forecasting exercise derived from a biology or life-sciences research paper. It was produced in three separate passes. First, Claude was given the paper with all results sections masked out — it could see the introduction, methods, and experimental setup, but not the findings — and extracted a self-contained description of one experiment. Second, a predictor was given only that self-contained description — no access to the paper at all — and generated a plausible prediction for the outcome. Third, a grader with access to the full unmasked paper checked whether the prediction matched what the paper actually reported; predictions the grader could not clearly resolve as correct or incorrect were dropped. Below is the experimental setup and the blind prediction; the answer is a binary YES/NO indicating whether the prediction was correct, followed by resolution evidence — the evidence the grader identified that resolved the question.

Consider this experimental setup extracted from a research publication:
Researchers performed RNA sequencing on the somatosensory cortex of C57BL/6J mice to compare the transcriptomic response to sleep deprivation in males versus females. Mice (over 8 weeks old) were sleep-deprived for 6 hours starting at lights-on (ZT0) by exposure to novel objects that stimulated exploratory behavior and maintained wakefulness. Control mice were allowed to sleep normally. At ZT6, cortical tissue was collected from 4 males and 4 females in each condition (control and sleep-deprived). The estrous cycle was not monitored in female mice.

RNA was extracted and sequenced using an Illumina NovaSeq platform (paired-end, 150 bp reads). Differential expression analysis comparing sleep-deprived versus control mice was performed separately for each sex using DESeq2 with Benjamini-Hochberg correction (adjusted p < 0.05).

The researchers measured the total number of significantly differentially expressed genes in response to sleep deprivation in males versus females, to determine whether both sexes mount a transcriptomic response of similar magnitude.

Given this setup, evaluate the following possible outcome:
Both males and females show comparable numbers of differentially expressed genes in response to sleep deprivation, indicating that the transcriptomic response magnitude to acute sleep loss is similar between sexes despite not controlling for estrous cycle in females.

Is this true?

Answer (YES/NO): YES